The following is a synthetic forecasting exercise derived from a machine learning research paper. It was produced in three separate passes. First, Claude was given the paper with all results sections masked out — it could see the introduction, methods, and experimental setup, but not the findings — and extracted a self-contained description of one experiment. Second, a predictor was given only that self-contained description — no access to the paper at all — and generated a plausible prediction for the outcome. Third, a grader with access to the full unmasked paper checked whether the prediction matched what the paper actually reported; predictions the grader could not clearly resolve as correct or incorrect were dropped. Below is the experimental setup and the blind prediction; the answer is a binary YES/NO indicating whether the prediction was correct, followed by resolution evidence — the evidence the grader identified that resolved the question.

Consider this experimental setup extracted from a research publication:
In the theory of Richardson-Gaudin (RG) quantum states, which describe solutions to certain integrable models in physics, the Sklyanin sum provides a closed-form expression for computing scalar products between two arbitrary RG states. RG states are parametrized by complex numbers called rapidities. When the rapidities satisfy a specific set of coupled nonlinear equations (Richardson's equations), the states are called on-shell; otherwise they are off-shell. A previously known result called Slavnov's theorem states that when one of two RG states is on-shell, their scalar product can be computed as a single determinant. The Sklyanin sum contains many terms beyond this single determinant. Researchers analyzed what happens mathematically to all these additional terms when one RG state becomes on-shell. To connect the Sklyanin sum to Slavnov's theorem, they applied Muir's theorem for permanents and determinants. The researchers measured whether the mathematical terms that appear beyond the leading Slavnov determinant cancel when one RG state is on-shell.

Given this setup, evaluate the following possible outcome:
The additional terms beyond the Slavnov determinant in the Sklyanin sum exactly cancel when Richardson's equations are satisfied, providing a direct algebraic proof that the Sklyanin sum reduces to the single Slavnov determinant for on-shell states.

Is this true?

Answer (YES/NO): NO